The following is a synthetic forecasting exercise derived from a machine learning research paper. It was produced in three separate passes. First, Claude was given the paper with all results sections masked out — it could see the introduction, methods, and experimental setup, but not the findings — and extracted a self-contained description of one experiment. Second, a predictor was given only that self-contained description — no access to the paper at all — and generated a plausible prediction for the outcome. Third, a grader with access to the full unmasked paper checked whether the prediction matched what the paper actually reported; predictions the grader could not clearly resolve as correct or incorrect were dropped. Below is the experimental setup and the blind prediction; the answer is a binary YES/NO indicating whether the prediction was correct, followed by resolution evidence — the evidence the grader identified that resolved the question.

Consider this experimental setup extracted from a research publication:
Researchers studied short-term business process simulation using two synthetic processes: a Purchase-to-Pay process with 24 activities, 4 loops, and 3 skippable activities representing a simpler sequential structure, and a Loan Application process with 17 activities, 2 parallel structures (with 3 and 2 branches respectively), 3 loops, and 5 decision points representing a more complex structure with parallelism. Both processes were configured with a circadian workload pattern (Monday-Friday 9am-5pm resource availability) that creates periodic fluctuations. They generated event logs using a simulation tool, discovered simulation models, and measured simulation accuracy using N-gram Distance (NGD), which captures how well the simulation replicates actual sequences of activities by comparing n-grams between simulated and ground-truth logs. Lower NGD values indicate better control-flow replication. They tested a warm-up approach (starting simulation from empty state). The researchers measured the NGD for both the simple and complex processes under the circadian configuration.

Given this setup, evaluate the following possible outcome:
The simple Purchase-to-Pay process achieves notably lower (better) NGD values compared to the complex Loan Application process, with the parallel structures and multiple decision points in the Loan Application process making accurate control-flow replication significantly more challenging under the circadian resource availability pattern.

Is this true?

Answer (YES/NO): YES